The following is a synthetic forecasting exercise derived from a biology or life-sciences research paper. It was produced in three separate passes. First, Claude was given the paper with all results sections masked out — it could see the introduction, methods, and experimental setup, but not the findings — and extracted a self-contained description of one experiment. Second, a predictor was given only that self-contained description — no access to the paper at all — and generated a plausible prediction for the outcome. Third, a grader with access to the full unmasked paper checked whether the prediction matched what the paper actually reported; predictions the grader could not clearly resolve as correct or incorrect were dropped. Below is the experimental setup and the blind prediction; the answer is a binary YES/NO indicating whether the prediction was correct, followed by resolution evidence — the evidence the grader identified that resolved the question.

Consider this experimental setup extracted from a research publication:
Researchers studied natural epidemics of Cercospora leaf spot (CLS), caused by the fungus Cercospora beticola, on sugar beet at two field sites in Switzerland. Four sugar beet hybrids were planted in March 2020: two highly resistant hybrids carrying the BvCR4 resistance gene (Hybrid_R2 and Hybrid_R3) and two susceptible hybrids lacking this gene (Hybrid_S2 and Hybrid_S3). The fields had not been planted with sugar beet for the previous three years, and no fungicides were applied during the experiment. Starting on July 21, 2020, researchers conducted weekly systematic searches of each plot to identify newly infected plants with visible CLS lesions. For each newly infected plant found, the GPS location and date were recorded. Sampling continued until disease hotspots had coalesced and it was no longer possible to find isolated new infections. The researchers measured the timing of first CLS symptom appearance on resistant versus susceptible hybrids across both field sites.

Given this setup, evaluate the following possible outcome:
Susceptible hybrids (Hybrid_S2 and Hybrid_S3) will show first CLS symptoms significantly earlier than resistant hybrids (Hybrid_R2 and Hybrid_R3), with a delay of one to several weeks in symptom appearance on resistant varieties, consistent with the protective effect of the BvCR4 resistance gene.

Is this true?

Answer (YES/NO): YES